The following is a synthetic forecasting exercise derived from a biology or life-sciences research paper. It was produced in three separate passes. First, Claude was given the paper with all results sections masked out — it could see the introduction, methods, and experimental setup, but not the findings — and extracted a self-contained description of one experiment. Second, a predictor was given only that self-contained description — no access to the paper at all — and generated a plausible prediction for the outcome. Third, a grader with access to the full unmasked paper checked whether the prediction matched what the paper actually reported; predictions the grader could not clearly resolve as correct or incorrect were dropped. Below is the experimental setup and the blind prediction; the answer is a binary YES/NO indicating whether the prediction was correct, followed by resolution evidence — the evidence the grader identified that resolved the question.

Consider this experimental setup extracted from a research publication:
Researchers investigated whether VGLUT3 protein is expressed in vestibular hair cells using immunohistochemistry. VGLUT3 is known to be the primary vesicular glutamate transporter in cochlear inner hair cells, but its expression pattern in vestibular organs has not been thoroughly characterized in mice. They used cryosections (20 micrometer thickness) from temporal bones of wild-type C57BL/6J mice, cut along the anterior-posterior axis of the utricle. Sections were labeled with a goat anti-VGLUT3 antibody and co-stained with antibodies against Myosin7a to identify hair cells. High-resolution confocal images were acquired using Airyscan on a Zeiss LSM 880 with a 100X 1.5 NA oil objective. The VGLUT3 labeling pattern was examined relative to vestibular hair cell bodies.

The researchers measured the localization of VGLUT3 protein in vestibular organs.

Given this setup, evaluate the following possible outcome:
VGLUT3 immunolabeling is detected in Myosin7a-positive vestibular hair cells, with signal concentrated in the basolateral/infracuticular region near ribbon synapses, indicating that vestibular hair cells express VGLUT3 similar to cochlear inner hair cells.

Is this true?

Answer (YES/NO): NO